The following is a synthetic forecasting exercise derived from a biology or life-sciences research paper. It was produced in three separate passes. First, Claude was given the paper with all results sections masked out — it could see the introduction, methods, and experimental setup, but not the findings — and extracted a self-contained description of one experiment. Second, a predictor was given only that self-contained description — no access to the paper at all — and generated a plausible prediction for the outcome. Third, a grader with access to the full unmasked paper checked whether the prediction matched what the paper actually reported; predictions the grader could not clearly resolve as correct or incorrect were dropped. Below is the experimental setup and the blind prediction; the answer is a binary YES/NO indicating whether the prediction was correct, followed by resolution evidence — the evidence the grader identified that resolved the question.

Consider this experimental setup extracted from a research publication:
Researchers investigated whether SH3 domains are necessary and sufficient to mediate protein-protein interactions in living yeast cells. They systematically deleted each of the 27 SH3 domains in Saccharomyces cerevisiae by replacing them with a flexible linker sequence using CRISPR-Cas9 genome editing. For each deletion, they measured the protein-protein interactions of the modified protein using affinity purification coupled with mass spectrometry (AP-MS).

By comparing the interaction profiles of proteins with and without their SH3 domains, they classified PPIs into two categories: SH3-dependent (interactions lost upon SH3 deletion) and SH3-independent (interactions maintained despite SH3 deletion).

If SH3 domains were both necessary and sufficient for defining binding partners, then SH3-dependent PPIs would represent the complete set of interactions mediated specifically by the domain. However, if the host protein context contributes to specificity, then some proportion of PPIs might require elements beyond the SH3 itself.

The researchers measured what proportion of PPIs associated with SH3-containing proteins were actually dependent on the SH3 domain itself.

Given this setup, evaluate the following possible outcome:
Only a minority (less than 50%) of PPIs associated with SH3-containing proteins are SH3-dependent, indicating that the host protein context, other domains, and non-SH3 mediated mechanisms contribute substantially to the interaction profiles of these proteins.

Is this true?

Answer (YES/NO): YES